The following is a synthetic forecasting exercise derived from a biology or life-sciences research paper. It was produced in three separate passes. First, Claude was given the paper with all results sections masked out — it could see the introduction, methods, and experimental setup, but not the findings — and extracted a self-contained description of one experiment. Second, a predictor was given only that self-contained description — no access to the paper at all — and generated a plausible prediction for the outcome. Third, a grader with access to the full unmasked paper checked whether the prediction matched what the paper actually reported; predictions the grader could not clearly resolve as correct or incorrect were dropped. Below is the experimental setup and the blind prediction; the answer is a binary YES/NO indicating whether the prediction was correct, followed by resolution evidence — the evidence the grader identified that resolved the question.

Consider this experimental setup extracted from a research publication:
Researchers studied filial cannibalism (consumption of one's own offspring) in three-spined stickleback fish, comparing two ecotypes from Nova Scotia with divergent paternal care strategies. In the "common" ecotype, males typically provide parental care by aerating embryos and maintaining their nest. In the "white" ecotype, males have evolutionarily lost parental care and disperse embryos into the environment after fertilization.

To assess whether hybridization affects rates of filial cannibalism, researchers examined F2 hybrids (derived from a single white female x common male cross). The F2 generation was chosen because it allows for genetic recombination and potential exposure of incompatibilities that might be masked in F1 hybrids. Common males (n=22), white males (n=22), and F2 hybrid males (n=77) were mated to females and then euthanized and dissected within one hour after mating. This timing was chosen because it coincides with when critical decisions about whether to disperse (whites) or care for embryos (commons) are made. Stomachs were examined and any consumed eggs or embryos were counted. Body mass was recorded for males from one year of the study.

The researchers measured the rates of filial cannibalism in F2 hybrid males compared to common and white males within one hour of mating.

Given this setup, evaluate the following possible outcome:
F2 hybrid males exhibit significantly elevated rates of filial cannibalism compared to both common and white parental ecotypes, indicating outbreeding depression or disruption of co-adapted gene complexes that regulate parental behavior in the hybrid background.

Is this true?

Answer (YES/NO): YES